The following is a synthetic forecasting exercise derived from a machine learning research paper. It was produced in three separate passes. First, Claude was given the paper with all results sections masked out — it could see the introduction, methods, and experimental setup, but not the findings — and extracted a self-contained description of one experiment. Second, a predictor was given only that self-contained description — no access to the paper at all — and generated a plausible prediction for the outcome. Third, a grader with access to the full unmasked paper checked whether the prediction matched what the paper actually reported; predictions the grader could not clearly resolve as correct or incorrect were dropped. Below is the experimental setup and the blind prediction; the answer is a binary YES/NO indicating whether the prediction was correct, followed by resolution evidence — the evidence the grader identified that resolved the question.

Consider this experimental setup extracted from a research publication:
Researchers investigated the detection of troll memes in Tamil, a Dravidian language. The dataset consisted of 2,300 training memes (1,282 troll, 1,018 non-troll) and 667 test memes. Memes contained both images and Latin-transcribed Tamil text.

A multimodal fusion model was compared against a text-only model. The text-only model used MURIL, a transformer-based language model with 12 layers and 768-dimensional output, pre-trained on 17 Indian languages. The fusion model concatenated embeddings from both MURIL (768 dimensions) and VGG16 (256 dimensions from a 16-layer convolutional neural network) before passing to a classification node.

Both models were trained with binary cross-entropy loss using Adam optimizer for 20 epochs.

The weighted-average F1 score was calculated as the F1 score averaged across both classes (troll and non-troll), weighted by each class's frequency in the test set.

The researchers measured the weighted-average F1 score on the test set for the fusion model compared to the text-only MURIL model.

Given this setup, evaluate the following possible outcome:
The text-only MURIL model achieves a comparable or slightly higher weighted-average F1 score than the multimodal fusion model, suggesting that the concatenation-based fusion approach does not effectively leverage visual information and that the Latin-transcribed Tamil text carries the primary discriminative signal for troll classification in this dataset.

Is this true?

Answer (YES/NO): NO